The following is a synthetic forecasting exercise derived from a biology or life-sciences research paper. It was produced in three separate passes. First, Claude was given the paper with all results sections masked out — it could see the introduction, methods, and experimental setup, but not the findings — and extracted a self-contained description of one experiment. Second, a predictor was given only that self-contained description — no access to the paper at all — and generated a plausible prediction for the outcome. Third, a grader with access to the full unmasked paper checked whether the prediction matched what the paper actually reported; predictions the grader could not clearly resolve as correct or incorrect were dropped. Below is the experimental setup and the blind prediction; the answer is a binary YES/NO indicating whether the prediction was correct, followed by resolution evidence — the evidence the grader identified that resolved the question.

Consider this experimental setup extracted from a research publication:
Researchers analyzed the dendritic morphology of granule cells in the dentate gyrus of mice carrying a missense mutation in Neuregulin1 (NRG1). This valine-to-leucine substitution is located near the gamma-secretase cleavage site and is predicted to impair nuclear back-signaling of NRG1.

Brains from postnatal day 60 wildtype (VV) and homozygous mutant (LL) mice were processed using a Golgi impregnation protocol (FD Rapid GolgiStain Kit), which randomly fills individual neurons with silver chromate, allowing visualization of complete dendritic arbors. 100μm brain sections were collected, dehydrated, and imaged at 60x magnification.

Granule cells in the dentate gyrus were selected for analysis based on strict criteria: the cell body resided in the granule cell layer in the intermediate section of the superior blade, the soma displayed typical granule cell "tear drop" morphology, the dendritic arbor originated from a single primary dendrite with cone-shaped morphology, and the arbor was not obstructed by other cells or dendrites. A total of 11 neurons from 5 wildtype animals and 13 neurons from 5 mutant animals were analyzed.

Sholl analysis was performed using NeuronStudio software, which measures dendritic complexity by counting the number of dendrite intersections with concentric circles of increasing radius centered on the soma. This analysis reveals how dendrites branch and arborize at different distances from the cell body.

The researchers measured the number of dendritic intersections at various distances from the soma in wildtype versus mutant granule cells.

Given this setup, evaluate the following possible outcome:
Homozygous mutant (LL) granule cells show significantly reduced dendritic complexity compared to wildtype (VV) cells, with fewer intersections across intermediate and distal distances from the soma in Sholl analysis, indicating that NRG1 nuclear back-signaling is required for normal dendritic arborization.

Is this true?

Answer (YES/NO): NO